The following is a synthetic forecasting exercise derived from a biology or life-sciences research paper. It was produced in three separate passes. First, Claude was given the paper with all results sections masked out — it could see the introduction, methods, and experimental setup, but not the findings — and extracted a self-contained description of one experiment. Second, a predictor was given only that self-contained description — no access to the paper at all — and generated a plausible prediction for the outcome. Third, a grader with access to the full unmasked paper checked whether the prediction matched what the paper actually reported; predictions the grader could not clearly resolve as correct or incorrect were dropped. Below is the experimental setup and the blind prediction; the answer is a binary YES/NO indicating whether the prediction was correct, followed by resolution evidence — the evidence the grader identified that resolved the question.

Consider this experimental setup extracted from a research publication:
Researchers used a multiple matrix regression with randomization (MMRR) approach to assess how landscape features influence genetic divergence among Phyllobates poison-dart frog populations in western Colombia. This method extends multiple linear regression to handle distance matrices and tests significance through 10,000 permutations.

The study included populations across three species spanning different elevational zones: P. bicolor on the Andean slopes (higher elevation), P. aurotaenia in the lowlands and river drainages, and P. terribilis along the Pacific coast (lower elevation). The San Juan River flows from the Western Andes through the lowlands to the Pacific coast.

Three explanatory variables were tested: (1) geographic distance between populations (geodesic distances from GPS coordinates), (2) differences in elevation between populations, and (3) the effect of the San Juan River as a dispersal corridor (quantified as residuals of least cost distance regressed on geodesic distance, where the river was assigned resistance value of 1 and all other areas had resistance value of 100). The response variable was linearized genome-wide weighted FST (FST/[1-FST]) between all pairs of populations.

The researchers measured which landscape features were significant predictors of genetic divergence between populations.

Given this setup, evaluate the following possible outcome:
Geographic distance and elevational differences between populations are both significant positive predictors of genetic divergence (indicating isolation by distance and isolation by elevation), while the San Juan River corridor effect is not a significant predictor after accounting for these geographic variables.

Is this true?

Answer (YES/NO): NO